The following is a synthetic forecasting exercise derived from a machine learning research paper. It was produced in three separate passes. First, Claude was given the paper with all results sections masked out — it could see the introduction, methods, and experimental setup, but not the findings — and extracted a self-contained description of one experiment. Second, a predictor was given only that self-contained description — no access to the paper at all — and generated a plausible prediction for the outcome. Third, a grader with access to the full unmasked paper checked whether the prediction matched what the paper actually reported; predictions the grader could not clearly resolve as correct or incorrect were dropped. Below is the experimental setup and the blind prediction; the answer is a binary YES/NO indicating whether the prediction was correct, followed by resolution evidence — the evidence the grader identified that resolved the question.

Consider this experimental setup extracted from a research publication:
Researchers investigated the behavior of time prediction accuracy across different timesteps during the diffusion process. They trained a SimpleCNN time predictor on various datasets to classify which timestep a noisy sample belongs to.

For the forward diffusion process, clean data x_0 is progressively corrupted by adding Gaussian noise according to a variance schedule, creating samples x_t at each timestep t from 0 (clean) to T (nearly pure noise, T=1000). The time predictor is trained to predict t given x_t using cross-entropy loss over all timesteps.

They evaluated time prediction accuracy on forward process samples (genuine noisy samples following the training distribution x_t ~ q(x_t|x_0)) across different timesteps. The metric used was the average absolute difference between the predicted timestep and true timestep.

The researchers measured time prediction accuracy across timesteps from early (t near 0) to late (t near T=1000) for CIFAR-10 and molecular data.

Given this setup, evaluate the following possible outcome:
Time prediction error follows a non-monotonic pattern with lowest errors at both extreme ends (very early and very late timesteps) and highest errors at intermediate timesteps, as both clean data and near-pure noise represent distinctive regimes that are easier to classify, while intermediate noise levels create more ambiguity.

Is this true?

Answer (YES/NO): NO